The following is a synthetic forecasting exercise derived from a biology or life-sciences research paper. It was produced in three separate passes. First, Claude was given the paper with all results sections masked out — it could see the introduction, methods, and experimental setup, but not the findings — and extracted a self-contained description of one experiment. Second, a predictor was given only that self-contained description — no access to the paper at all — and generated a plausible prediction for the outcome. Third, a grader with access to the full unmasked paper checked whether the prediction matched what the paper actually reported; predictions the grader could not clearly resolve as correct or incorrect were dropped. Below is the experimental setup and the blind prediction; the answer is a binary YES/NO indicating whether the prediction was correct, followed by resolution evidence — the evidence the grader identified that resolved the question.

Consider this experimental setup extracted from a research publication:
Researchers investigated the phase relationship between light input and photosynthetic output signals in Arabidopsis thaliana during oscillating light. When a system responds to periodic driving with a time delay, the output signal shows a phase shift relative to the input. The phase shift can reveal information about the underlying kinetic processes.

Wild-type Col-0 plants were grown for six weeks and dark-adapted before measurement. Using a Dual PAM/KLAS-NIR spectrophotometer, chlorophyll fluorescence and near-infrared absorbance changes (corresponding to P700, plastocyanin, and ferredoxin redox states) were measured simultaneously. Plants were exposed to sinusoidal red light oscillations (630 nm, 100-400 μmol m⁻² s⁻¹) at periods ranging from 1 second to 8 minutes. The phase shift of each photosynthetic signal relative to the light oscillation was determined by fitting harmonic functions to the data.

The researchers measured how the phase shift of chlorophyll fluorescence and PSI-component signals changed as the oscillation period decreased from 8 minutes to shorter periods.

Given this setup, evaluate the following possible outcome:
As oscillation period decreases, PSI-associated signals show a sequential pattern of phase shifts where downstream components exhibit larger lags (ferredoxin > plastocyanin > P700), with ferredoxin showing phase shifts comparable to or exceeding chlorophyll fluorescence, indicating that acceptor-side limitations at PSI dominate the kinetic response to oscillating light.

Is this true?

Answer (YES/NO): NO